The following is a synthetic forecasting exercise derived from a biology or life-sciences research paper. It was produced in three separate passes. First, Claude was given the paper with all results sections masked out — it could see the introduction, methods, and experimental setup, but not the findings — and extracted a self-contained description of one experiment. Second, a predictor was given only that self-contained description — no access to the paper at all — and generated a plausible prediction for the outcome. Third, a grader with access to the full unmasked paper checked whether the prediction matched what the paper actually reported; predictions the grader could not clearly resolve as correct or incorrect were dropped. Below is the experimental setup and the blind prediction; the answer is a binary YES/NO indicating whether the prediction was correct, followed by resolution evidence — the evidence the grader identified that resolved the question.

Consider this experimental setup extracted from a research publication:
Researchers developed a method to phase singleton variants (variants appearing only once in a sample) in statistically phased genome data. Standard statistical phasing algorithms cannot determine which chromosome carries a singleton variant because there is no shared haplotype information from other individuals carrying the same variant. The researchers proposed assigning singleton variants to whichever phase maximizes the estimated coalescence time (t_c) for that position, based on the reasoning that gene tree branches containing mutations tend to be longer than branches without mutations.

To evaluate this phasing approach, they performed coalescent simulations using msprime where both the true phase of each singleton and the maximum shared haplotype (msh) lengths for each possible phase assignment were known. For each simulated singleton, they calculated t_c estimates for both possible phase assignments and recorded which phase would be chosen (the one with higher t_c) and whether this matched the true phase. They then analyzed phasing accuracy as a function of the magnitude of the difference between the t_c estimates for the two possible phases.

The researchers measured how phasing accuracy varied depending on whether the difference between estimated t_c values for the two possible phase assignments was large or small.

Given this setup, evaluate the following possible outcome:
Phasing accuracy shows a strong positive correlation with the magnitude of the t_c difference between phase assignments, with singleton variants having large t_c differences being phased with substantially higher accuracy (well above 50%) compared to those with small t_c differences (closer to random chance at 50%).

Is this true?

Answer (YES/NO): YES